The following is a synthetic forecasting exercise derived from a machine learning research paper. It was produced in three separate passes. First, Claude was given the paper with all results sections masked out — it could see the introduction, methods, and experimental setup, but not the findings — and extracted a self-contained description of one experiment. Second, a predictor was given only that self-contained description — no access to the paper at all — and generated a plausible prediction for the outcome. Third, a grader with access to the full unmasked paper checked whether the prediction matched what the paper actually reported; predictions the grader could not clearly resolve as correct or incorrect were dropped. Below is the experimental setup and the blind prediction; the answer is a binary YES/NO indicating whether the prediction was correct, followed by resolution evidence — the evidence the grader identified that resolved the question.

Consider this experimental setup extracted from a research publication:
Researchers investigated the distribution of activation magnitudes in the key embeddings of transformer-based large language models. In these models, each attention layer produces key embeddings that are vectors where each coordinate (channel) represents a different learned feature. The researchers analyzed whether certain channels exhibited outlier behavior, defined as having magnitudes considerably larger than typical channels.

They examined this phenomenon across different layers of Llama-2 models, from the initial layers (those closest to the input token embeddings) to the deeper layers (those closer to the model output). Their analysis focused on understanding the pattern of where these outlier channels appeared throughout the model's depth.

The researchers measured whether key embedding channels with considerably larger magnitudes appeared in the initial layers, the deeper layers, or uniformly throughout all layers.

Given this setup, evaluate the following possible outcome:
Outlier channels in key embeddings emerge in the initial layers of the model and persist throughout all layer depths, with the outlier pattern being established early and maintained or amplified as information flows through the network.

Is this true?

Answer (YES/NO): NO